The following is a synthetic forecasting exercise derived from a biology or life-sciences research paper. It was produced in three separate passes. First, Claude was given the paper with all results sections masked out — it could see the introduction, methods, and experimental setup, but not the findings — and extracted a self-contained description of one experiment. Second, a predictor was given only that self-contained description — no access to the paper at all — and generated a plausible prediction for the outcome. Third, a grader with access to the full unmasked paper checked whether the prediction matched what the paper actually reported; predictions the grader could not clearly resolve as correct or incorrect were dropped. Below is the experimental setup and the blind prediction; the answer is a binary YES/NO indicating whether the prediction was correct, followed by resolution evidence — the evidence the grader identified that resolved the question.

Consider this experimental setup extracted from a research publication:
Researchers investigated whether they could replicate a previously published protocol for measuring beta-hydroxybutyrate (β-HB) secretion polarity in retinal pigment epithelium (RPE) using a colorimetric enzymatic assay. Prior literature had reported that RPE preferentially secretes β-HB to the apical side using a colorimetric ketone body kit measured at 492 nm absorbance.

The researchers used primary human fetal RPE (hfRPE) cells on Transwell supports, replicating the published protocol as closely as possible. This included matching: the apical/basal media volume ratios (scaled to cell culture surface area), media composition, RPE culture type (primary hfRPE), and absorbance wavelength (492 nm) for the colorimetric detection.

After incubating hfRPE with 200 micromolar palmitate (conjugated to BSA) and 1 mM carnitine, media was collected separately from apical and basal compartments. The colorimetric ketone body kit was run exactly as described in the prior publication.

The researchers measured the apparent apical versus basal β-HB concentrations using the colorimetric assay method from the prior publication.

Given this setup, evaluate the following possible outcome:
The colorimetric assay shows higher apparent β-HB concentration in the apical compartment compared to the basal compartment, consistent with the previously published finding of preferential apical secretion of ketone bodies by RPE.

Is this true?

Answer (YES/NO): YES